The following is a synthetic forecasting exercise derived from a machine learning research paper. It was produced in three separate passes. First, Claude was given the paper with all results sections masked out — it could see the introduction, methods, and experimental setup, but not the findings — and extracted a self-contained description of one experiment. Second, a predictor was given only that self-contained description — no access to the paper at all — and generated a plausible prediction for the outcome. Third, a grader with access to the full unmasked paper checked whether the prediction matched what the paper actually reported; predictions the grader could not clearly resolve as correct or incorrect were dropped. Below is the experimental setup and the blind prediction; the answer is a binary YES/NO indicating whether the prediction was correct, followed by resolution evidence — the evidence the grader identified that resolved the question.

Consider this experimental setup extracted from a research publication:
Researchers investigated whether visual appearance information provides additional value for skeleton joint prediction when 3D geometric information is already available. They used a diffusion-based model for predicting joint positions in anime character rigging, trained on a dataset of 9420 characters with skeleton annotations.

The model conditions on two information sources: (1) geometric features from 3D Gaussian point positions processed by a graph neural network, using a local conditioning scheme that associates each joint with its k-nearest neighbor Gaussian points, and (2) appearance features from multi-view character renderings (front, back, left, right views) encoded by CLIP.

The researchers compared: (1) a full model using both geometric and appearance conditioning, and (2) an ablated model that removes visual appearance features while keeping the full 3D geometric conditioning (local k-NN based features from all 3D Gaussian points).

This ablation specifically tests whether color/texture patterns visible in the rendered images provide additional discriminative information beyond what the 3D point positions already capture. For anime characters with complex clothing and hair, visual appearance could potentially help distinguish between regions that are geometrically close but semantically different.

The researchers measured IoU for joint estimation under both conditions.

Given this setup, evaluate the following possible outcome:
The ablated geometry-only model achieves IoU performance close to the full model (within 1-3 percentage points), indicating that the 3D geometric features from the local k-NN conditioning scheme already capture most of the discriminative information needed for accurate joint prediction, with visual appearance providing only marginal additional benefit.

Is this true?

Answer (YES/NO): YES